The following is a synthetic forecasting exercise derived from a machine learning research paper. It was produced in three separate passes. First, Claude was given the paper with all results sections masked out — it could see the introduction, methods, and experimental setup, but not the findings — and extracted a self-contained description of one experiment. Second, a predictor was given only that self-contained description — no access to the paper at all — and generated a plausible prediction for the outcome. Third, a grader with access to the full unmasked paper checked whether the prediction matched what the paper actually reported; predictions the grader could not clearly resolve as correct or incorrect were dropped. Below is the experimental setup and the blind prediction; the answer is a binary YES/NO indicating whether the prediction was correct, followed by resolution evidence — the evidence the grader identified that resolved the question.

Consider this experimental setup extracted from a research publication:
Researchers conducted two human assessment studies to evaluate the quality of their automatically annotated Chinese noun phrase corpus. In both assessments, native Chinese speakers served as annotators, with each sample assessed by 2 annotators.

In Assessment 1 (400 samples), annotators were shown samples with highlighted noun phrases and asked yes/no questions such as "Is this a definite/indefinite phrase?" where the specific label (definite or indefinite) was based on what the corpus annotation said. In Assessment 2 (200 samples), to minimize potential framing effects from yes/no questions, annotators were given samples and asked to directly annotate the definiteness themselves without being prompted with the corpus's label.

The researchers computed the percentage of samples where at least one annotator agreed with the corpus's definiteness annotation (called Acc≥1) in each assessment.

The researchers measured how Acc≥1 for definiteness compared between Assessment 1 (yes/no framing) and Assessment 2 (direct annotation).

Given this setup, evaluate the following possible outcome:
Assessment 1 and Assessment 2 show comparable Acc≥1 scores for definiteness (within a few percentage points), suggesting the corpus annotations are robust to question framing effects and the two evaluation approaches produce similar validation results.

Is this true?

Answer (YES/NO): NO